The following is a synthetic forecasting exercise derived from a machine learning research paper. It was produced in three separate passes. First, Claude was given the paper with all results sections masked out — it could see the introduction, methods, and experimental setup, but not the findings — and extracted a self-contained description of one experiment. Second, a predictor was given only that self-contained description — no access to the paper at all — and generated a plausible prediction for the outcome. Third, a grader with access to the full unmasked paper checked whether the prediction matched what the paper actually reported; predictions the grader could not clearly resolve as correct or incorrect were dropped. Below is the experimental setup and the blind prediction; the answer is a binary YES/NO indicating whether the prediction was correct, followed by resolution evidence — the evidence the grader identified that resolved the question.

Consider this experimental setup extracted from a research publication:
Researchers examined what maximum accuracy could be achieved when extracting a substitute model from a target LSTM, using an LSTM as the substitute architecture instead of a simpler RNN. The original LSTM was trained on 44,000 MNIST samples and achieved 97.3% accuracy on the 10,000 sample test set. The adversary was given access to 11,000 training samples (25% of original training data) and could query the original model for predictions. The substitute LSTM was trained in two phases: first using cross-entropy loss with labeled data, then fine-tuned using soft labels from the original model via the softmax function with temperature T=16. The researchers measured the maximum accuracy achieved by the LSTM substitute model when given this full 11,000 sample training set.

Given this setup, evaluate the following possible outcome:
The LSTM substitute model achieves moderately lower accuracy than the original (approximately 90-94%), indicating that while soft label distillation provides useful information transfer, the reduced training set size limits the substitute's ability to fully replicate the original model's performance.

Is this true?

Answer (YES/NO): NO